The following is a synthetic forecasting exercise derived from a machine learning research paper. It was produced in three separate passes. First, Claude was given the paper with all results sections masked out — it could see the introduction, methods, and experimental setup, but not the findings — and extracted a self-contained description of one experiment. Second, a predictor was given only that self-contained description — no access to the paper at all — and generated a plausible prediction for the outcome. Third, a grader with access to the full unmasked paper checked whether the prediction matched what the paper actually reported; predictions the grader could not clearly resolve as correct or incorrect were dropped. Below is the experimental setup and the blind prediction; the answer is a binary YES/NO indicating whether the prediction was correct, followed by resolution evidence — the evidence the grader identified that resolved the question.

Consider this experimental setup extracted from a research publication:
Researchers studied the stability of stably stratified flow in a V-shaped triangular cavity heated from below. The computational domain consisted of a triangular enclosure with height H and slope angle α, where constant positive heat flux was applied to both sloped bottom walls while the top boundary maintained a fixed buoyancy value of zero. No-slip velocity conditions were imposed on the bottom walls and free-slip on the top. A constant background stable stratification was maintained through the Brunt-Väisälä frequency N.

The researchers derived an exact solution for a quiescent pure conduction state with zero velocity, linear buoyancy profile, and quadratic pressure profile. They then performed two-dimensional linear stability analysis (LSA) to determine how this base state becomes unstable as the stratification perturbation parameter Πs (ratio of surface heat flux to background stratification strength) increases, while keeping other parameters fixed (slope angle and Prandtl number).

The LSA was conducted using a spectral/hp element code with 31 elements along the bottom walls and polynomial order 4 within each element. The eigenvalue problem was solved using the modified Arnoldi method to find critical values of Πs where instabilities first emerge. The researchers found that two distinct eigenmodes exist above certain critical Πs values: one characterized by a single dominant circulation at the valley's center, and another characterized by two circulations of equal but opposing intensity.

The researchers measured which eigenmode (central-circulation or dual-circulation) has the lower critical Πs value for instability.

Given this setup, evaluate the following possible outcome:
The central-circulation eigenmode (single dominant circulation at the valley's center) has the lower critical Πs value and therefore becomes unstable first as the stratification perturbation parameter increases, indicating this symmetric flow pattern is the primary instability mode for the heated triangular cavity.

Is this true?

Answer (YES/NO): YES